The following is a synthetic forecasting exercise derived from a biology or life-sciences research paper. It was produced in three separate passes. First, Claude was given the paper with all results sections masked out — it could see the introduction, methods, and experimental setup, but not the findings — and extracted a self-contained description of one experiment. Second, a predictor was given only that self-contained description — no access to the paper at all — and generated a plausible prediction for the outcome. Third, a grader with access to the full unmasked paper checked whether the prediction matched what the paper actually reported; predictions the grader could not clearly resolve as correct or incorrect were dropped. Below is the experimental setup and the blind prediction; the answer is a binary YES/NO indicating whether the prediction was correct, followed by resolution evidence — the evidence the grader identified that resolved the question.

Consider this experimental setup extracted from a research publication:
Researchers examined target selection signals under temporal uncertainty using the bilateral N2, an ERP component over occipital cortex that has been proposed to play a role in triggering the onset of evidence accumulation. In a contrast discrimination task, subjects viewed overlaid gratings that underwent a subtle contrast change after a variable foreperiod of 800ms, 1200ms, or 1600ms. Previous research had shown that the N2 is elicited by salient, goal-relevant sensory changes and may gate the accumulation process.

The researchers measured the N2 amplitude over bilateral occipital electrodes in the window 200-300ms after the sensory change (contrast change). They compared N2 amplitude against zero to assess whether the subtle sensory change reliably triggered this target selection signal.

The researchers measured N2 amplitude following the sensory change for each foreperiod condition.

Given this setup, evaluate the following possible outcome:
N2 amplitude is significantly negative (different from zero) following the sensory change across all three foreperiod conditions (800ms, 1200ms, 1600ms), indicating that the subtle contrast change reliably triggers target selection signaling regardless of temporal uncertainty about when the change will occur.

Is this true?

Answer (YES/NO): NO